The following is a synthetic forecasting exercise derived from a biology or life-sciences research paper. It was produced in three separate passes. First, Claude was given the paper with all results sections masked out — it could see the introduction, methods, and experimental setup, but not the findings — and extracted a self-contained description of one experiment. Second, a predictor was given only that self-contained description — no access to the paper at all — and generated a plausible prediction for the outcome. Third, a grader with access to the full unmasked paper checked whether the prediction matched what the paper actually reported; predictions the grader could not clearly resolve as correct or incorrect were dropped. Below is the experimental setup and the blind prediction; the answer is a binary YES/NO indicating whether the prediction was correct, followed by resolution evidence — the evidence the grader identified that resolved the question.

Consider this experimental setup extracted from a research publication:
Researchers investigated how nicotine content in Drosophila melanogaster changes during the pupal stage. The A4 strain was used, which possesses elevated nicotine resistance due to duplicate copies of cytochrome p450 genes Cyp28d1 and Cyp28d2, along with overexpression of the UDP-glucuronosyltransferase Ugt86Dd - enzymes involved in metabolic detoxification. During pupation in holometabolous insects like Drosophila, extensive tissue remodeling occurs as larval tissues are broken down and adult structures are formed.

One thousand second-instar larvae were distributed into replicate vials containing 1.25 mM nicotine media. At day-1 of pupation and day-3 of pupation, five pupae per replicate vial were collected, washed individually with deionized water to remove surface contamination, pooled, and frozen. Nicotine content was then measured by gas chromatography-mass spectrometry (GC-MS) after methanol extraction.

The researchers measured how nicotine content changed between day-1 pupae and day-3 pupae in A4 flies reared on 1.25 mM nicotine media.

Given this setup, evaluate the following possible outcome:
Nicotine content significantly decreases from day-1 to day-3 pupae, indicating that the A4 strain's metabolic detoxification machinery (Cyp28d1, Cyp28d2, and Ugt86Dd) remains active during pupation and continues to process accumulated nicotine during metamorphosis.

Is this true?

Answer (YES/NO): NO